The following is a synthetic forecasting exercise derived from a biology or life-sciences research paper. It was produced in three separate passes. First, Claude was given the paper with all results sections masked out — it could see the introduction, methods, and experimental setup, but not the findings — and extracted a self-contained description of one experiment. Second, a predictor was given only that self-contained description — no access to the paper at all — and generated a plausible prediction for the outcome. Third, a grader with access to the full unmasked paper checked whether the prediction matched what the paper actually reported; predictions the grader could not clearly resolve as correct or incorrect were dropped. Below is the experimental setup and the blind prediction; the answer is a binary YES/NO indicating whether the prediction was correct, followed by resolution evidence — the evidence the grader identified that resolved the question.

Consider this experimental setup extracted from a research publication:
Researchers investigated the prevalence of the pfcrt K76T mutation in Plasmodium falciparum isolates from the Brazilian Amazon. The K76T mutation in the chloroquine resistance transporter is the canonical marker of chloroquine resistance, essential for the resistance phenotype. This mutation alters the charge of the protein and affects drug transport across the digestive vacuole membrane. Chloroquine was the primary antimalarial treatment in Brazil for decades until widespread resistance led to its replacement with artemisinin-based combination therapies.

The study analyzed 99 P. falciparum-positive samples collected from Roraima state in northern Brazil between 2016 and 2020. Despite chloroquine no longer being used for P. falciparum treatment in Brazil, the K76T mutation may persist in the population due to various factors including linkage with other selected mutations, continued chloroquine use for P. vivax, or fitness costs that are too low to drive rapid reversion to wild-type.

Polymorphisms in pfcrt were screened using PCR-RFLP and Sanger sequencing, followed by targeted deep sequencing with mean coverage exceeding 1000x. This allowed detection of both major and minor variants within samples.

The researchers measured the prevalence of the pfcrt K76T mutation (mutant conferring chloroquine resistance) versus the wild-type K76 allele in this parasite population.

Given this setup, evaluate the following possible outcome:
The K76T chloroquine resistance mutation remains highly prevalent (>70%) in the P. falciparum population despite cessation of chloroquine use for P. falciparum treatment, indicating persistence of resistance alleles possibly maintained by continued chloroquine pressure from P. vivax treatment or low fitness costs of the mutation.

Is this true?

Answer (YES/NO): YES